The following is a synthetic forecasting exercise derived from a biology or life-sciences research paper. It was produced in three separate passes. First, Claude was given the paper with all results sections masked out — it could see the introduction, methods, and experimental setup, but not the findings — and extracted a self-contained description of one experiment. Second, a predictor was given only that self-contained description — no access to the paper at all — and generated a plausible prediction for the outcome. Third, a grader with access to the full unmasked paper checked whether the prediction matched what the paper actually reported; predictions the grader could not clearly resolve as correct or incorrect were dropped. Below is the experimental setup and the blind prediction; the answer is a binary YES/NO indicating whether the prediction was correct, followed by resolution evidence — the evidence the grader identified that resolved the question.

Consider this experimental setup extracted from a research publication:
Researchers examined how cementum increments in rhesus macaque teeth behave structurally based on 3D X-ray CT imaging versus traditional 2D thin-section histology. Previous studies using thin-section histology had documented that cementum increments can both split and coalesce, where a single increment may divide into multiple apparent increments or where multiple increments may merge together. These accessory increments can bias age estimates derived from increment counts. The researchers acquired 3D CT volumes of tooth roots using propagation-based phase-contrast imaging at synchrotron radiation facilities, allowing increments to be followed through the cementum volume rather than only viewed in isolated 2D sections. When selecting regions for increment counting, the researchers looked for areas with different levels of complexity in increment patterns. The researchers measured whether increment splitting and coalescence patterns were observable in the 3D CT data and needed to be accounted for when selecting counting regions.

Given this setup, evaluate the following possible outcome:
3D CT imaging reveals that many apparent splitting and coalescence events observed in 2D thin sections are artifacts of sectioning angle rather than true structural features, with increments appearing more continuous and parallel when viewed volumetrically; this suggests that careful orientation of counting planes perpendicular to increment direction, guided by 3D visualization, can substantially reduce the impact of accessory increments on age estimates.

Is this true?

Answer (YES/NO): NO